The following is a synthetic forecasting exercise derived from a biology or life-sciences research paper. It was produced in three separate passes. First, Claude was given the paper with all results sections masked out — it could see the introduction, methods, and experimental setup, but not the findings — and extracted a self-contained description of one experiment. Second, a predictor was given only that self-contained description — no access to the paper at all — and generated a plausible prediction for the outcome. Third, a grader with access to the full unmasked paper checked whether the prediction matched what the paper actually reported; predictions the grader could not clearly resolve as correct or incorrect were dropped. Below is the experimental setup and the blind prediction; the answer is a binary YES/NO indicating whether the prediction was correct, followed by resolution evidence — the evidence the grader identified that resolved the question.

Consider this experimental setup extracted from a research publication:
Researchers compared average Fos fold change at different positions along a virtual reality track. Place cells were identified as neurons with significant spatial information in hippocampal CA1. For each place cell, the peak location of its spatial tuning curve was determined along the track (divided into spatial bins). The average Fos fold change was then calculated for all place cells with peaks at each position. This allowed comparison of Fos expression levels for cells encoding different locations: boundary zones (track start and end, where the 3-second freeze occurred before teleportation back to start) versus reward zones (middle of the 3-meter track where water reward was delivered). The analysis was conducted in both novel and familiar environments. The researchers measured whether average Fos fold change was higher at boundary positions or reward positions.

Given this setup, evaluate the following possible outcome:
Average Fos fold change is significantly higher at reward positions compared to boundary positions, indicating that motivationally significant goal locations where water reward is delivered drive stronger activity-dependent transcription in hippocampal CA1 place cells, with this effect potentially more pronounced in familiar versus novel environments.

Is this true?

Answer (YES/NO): NO